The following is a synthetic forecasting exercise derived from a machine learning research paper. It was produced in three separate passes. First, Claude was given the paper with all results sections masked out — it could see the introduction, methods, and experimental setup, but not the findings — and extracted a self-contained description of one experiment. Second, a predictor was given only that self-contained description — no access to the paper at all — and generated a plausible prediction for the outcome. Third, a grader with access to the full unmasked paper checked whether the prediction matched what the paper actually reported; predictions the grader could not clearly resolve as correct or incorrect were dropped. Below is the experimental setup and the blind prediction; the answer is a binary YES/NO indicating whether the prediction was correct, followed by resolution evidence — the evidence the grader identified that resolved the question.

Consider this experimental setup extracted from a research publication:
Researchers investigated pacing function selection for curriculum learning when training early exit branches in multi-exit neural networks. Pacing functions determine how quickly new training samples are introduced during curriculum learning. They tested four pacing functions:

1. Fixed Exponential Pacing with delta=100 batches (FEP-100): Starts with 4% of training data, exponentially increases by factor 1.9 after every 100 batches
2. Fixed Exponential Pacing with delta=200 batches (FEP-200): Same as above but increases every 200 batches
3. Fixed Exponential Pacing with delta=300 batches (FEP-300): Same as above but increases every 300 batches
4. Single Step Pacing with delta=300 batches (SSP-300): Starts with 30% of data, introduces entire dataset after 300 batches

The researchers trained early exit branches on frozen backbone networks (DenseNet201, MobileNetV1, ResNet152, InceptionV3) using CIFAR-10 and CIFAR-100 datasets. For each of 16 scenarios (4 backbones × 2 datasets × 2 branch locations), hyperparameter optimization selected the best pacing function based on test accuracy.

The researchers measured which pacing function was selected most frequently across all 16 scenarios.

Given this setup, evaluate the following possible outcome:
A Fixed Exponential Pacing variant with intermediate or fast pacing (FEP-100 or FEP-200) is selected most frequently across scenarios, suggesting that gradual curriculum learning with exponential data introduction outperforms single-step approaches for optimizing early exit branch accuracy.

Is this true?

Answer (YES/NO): YES